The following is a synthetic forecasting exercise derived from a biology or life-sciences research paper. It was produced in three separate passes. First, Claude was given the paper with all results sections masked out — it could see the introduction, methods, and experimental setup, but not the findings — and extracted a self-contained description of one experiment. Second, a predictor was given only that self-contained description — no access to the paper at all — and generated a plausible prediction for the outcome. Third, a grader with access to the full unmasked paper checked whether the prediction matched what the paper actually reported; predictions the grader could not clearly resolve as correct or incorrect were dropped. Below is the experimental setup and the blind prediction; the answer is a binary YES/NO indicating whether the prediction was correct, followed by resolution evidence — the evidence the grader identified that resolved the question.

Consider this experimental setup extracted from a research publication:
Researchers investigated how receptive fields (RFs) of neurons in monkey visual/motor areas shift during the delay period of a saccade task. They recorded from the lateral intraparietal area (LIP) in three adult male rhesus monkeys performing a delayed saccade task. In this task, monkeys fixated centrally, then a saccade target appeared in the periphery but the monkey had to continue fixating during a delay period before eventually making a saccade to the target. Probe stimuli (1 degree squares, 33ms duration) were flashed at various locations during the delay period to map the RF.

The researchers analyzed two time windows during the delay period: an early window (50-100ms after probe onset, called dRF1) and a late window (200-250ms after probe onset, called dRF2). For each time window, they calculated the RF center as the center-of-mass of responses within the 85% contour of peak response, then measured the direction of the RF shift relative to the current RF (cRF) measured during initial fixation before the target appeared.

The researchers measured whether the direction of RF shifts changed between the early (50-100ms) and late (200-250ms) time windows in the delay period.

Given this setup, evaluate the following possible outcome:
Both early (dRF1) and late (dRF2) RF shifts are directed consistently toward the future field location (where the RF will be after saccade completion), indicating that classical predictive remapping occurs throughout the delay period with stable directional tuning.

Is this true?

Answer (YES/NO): NO